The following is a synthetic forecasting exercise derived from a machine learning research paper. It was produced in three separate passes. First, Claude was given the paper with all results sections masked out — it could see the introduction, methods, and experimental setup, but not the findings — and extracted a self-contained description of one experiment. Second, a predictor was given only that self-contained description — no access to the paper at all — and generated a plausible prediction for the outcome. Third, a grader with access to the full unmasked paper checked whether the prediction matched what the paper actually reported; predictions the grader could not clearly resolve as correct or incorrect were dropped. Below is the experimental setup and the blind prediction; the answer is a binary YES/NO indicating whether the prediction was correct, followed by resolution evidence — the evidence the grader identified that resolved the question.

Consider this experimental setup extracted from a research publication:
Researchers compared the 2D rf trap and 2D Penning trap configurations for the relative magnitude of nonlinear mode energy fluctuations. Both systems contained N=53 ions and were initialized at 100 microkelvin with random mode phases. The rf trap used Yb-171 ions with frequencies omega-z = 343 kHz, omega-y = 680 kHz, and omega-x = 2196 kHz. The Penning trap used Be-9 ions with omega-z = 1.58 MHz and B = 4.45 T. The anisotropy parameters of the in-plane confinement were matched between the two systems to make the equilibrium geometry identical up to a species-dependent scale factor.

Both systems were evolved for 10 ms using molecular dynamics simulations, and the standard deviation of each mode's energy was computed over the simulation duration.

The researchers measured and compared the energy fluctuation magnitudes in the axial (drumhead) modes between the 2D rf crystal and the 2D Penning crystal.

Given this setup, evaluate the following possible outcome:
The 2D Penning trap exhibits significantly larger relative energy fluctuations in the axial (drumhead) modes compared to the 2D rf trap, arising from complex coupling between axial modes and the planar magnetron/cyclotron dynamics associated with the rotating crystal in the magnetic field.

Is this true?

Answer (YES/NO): NO